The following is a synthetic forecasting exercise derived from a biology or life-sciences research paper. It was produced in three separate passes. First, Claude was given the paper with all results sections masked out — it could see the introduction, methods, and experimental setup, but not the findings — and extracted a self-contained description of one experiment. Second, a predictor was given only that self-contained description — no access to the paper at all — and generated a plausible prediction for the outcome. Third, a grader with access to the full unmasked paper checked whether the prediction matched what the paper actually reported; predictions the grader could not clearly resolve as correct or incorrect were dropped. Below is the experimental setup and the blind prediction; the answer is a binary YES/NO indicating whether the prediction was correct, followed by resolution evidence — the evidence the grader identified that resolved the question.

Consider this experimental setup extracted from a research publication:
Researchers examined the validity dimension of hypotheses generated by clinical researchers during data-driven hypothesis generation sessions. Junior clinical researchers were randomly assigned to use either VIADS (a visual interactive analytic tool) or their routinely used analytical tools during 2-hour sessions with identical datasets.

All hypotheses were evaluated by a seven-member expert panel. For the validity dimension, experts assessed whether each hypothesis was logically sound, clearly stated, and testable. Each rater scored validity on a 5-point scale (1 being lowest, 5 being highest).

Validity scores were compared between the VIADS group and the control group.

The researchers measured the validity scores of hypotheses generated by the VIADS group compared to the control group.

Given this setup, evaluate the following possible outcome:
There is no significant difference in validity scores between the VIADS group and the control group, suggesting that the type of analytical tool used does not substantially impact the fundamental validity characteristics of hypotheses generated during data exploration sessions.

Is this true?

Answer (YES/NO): YES